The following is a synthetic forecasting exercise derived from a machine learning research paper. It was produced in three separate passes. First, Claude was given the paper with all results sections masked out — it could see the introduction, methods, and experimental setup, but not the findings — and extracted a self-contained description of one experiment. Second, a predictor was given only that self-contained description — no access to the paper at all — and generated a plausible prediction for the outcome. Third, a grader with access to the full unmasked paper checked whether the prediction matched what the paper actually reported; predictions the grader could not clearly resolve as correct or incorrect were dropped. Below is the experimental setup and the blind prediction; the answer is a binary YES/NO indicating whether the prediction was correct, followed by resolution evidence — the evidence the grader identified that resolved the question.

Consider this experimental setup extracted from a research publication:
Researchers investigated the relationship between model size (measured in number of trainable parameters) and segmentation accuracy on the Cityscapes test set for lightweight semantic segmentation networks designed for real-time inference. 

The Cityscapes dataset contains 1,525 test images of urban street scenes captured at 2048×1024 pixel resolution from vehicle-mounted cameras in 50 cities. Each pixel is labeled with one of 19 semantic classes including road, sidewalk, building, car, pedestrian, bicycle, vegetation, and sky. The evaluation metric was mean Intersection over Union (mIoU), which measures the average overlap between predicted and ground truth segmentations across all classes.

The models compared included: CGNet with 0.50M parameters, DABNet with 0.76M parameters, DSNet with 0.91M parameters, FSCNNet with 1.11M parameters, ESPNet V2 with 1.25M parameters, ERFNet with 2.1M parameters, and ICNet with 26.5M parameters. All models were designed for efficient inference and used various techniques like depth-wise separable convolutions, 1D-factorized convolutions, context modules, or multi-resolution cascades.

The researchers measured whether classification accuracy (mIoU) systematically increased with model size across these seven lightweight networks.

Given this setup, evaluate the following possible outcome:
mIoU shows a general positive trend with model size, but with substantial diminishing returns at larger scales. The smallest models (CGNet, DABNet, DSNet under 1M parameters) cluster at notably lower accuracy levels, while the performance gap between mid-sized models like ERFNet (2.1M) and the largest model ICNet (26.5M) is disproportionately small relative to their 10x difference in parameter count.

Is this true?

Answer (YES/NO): NO